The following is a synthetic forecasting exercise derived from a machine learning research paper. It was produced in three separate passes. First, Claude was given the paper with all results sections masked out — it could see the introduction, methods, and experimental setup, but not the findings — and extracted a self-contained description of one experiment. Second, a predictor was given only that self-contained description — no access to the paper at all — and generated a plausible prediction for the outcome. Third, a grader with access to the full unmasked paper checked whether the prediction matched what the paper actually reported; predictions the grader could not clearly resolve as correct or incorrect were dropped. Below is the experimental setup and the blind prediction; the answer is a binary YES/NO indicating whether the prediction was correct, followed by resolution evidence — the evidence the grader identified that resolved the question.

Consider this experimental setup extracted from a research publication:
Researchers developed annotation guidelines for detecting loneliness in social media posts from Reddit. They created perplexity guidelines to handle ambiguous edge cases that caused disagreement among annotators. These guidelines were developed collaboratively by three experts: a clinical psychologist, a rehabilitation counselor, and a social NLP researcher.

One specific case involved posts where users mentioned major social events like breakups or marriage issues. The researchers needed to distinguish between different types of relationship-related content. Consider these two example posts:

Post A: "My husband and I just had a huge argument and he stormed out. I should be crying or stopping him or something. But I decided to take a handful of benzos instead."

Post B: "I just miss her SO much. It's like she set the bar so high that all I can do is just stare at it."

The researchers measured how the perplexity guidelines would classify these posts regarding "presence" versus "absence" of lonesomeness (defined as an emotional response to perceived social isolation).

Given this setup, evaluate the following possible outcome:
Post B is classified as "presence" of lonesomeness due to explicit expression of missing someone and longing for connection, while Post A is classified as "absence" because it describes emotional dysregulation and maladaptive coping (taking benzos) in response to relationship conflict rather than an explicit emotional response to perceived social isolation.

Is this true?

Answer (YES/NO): NO